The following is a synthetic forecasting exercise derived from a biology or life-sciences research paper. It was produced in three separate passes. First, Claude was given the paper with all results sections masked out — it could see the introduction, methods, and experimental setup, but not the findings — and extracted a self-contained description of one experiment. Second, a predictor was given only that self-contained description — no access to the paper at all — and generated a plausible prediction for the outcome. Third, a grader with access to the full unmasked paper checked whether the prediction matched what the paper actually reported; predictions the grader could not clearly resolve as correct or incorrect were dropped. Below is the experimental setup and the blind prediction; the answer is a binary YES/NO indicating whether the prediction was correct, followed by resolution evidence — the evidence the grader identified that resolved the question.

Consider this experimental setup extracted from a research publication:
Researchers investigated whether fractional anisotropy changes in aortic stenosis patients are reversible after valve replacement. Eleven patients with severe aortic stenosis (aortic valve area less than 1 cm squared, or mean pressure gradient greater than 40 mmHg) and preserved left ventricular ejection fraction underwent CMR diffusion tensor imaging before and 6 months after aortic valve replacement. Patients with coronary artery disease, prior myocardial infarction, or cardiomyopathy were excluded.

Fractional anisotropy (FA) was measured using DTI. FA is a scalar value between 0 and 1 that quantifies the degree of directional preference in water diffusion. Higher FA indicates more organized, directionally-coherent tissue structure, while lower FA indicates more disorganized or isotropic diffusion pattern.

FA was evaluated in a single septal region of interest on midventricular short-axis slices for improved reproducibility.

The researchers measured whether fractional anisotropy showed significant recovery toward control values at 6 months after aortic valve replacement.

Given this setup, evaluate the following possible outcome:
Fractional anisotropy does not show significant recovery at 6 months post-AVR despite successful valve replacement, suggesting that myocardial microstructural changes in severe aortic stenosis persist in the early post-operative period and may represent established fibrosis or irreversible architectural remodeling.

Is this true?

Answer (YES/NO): NO